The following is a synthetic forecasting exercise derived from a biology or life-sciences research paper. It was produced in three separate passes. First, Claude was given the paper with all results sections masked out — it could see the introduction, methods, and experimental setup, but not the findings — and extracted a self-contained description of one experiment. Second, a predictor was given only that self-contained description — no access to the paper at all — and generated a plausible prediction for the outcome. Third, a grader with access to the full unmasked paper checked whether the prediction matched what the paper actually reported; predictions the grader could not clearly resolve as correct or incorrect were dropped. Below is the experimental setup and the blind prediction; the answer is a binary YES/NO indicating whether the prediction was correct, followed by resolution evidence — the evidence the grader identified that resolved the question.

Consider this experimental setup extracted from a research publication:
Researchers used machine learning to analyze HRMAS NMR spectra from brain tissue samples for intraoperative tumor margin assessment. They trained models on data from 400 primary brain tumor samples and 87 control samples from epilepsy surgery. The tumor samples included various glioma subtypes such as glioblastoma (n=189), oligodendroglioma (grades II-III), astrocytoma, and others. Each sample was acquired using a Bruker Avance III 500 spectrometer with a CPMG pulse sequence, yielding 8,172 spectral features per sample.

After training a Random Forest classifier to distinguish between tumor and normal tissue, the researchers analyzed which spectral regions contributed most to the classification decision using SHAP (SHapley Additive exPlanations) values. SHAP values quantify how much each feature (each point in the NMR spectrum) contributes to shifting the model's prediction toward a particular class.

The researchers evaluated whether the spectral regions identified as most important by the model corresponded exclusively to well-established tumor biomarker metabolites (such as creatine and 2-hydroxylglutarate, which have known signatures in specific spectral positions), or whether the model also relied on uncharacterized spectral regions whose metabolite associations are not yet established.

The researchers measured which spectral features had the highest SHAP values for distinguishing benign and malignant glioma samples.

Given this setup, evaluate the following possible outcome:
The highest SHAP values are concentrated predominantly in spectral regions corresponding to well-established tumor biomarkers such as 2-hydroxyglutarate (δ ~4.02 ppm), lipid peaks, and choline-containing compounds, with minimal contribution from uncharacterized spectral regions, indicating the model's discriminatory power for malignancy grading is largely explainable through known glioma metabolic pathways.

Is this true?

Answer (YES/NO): NO